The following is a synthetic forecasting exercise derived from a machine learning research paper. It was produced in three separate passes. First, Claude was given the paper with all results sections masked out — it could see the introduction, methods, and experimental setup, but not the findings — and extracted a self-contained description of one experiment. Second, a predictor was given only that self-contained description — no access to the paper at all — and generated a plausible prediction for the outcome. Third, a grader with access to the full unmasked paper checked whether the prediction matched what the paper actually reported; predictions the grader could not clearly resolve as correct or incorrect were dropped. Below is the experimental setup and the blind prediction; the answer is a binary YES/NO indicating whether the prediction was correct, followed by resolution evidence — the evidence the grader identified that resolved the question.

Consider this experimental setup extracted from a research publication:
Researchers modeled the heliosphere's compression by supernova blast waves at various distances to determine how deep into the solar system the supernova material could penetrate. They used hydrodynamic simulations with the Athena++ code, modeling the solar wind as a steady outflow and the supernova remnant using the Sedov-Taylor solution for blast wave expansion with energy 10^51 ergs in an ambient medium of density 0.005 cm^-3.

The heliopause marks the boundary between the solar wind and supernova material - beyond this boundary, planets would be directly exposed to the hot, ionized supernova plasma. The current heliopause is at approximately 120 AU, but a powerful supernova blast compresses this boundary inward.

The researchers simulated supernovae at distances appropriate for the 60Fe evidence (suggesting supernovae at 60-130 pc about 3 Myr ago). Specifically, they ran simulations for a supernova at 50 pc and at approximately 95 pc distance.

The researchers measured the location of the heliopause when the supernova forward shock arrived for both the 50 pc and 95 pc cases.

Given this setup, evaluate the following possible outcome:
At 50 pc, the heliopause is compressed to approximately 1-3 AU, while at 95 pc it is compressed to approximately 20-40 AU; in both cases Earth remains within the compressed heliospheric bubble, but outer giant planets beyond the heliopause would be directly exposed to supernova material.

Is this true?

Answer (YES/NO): NO